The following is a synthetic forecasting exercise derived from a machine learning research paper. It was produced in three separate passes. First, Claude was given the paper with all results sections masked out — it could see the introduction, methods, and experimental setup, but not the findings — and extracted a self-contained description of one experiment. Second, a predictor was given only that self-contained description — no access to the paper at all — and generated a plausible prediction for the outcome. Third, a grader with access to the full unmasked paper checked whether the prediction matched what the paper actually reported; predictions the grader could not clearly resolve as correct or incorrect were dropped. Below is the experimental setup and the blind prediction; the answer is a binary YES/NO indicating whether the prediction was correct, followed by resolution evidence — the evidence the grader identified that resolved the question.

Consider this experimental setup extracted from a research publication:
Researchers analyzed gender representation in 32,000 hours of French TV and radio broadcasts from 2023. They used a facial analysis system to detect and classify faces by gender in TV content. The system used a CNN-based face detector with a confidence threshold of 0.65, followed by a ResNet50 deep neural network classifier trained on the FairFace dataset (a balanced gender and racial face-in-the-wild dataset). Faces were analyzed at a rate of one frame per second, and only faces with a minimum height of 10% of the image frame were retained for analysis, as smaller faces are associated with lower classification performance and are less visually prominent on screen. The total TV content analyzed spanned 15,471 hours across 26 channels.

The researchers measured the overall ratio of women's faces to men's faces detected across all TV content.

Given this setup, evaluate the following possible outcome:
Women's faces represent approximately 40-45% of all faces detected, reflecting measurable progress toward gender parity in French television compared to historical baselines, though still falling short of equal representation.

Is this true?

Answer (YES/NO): NO